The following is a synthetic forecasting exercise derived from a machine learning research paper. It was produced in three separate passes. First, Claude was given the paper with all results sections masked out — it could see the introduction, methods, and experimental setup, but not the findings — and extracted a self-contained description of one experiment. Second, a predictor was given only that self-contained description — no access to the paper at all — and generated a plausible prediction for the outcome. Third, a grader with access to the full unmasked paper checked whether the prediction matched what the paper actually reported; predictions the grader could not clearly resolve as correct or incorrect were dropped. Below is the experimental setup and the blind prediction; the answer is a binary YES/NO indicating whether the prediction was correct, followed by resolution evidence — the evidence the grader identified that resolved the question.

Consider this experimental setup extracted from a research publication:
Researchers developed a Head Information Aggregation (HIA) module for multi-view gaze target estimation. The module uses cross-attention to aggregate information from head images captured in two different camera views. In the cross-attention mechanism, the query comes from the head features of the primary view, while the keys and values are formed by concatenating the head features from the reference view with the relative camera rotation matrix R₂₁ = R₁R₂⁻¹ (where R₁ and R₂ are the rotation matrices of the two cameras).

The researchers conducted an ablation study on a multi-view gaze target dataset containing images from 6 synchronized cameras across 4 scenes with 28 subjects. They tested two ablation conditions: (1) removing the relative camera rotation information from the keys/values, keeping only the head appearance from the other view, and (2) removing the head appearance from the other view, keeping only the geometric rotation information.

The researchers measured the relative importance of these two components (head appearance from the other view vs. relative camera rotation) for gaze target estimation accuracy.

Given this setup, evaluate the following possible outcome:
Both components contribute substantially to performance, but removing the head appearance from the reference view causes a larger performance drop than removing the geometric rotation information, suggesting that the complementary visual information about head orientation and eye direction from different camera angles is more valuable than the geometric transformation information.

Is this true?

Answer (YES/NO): NO